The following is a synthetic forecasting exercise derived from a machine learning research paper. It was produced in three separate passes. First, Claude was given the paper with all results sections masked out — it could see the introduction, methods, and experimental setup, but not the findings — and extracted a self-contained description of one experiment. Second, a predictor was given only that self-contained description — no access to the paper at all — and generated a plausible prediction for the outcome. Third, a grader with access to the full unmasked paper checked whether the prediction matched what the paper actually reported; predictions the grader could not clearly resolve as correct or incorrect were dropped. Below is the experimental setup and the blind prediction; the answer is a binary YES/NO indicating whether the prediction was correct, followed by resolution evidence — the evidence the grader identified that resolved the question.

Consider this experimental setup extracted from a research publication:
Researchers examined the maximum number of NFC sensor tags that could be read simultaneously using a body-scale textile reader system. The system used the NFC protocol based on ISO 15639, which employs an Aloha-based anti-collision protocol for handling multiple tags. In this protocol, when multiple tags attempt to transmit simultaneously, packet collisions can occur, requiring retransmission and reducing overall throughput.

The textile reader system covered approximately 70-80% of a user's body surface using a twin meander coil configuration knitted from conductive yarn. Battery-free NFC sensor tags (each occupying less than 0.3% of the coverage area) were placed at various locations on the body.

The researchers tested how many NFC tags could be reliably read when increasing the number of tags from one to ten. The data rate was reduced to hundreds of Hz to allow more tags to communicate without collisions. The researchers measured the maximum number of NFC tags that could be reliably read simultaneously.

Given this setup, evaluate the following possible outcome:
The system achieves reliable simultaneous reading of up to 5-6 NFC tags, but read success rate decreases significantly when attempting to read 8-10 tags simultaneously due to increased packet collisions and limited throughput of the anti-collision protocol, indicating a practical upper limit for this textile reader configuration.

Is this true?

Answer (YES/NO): NO